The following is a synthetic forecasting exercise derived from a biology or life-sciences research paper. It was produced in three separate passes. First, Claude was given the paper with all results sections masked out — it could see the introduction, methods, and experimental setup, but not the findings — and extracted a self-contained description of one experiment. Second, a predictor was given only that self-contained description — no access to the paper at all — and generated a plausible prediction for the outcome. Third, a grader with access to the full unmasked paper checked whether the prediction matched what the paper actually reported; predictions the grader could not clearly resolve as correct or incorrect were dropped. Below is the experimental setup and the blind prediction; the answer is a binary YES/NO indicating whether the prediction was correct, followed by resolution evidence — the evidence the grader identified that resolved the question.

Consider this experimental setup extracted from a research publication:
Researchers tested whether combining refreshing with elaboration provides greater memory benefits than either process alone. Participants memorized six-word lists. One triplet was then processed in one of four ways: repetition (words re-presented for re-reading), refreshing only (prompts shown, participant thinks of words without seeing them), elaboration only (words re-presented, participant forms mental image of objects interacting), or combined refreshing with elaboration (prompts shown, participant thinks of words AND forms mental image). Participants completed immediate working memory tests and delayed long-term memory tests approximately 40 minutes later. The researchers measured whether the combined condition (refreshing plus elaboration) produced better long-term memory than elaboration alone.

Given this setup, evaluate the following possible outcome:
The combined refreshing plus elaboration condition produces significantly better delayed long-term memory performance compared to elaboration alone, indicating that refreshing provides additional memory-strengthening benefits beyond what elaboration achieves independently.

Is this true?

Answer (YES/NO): NO